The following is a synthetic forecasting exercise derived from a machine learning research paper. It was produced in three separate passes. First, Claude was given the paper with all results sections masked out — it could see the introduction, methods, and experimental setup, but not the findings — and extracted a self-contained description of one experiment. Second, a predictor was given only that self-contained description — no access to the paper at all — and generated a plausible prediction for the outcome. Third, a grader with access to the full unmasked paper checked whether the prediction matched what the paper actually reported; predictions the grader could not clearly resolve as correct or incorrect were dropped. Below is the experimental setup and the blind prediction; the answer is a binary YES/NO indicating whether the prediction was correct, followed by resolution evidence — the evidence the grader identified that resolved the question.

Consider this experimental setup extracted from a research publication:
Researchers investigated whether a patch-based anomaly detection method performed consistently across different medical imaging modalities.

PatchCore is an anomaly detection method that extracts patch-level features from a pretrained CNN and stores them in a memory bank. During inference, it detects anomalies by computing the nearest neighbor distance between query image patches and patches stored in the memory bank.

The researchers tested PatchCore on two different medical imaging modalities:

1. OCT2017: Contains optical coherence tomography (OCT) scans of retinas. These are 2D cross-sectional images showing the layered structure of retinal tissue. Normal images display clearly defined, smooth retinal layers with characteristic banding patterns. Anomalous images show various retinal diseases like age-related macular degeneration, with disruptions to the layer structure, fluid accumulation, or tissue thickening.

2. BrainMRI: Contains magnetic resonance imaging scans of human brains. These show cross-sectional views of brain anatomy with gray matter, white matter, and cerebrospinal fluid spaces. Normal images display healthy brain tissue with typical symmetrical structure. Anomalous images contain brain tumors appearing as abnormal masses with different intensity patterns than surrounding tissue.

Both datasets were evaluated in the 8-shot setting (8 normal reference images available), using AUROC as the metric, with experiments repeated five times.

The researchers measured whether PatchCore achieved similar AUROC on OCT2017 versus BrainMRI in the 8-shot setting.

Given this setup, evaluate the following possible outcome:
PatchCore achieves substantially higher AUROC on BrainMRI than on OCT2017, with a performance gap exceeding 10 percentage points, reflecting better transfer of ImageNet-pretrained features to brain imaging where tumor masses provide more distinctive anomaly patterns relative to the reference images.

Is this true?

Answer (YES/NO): NO